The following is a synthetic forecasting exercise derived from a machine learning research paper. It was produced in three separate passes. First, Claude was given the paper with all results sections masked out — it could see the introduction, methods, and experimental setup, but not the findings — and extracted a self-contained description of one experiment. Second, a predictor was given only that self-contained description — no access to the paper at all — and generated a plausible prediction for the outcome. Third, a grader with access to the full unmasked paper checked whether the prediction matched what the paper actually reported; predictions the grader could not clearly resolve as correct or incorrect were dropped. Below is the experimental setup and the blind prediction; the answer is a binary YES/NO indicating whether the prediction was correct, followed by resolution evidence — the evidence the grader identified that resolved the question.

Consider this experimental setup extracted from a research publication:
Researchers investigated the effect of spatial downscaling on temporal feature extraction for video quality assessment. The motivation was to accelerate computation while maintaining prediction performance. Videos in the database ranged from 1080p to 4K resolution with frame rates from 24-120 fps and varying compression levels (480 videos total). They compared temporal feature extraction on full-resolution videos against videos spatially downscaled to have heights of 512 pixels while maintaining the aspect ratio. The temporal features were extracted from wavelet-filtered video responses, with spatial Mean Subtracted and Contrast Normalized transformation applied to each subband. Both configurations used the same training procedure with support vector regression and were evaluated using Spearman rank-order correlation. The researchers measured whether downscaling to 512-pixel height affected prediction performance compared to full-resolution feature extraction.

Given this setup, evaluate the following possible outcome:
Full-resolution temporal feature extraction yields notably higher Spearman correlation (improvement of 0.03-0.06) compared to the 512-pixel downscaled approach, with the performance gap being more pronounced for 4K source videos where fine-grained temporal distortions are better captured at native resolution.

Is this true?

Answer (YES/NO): NO